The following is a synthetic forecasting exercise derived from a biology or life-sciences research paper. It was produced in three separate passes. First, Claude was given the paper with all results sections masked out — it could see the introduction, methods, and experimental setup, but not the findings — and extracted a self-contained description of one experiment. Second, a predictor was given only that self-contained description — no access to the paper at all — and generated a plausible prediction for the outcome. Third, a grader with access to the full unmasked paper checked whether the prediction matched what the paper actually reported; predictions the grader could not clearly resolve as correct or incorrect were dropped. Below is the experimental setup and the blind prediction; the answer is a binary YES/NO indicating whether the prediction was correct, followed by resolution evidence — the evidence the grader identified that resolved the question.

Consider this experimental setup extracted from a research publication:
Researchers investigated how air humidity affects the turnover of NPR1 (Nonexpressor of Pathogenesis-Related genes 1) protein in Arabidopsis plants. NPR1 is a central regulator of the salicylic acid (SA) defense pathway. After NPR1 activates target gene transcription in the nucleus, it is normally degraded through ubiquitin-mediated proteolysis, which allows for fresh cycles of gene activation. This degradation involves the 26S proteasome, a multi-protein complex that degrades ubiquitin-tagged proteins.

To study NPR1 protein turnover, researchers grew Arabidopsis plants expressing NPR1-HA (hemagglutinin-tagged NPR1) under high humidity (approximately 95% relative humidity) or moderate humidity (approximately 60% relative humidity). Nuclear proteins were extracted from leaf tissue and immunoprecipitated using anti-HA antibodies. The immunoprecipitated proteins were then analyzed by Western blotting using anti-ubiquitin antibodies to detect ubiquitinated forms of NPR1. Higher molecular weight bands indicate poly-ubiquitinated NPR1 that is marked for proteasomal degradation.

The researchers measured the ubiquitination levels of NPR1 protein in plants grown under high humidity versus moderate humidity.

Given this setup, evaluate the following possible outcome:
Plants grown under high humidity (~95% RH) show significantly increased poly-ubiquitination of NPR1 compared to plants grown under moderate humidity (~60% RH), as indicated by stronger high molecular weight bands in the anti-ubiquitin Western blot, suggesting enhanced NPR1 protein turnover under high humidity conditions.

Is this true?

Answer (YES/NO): NO